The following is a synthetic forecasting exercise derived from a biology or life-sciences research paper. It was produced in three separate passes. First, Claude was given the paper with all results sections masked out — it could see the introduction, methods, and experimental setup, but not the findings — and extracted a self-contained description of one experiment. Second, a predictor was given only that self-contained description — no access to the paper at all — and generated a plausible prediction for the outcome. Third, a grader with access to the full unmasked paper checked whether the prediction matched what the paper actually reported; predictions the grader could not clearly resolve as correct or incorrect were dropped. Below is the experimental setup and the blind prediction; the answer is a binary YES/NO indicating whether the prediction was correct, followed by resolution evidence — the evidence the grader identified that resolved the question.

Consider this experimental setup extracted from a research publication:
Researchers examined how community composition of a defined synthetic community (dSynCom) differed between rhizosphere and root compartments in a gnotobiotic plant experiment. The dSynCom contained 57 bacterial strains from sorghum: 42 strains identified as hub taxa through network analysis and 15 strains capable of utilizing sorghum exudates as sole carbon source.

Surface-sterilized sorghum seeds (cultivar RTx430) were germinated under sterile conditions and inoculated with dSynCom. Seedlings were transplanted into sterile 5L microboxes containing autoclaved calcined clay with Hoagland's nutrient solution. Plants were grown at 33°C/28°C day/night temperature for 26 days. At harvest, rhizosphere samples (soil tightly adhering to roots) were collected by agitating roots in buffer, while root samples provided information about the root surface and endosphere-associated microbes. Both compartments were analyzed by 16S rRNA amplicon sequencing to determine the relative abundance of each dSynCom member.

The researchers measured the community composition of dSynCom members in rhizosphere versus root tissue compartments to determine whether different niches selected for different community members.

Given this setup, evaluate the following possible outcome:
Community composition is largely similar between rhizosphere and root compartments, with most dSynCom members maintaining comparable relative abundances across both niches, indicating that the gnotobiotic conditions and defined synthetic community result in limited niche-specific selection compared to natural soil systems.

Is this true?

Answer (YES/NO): YES